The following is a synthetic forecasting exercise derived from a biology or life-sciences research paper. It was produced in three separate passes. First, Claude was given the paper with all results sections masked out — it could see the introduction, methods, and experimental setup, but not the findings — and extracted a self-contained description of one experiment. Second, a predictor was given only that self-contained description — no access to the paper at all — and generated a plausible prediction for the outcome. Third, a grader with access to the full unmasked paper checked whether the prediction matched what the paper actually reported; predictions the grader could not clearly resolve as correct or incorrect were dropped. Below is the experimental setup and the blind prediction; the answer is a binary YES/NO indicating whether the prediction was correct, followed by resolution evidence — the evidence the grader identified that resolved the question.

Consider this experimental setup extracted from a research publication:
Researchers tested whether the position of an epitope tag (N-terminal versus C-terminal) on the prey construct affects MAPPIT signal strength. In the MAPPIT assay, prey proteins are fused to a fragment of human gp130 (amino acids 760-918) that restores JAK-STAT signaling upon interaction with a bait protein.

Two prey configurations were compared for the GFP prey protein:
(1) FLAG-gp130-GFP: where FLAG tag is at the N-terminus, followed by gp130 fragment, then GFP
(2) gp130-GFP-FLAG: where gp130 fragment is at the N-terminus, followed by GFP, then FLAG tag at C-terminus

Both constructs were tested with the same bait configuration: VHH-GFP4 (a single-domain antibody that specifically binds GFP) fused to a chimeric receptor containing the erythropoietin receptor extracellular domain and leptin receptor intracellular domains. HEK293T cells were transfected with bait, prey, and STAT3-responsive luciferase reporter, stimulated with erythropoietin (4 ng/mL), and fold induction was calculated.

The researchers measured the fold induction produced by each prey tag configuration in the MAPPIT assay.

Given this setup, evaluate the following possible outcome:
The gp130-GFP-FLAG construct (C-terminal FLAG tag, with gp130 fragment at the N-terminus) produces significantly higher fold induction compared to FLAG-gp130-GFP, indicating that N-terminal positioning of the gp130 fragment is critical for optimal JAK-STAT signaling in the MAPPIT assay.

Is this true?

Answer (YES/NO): NO